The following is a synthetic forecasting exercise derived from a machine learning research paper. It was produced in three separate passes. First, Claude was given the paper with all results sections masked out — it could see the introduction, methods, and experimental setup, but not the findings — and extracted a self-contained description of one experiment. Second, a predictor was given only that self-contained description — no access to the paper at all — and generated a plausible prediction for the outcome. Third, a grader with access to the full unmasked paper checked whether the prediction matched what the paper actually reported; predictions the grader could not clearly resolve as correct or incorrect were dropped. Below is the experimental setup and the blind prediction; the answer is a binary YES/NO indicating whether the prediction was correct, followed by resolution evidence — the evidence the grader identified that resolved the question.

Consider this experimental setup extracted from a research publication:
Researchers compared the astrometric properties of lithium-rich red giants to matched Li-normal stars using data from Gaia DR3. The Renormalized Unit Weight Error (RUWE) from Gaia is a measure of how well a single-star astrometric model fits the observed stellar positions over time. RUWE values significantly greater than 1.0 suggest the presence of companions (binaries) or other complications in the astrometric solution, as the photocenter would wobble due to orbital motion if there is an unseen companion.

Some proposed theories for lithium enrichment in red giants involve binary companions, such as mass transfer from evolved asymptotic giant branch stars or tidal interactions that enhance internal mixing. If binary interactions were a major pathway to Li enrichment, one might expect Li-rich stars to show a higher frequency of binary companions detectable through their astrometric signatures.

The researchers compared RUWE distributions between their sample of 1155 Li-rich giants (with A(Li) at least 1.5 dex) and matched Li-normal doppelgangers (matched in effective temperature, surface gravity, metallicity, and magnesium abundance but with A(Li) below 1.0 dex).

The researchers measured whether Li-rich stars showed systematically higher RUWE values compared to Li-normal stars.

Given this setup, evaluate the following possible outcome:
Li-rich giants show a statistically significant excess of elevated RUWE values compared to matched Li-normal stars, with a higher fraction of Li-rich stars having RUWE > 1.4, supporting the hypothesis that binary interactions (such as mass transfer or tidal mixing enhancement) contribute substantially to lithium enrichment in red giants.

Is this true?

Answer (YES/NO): NO